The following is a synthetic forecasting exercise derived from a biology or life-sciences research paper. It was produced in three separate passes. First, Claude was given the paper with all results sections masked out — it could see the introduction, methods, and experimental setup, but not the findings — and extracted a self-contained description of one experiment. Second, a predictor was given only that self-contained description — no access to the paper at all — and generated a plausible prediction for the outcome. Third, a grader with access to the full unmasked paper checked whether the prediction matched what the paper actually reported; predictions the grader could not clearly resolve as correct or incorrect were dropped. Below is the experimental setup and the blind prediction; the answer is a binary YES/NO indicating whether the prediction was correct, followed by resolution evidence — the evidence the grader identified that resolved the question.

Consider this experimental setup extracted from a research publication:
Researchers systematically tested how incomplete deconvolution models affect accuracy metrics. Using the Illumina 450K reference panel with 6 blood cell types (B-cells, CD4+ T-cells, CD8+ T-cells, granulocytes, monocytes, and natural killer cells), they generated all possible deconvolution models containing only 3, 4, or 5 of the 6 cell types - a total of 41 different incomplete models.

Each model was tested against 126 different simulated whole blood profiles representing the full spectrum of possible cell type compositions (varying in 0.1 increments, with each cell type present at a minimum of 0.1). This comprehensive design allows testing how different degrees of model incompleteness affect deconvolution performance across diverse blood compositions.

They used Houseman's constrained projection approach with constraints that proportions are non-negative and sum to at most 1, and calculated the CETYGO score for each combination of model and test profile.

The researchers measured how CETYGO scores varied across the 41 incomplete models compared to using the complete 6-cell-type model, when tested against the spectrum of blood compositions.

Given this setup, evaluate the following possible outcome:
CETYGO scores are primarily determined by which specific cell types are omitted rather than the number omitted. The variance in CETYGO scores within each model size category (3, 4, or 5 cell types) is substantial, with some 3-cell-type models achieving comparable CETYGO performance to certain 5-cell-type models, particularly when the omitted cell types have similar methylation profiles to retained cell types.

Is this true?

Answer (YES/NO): NO